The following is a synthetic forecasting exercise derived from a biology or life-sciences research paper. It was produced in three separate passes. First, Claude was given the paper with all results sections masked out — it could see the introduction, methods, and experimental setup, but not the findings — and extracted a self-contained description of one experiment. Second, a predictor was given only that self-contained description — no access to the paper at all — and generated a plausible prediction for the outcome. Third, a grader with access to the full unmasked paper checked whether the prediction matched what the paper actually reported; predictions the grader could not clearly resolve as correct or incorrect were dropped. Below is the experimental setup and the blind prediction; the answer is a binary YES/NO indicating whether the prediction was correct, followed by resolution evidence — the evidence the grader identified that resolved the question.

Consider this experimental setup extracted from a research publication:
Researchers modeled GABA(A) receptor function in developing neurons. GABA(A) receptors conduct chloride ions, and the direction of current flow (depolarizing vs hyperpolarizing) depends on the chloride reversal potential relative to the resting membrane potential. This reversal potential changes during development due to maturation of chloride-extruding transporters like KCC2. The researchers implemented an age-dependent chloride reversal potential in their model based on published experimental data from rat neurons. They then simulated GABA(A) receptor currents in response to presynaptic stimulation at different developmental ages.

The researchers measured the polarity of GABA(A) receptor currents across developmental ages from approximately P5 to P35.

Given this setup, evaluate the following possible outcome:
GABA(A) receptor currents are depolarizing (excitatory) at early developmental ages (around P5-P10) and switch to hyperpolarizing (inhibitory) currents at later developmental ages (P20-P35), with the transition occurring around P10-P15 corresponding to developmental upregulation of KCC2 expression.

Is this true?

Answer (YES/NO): YES